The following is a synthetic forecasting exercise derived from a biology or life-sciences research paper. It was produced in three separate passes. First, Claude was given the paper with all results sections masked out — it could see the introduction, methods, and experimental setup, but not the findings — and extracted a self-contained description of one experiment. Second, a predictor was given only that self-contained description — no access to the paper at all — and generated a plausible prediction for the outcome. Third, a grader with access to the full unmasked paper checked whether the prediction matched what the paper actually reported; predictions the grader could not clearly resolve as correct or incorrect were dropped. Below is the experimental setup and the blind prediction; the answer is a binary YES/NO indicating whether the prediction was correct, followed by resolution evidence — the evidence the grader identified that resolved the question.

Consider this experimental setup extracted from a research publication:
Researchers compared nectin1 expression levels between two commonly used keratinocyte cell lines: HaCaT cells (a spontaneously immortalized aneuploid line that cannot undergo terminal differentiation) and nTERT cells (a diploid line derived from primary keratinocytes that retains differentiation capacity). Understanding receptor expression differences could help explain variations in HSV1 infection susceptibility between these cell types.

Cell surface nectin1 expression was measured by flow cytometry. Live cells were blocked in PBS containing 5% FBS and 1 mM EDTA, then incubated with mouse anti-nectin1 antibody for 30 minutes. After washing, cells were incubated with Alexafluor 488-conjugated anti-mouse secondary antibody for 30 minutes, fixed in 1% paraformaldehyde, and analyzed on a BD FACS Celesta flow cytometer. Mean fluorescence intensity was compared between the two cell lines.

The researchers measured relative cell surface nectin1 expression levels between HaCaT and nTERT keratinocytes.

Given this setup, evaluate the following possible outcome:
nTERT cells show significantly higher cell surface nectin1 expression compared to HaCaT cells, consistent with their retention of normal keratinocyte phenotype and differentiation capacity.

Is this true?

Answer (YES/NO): YES